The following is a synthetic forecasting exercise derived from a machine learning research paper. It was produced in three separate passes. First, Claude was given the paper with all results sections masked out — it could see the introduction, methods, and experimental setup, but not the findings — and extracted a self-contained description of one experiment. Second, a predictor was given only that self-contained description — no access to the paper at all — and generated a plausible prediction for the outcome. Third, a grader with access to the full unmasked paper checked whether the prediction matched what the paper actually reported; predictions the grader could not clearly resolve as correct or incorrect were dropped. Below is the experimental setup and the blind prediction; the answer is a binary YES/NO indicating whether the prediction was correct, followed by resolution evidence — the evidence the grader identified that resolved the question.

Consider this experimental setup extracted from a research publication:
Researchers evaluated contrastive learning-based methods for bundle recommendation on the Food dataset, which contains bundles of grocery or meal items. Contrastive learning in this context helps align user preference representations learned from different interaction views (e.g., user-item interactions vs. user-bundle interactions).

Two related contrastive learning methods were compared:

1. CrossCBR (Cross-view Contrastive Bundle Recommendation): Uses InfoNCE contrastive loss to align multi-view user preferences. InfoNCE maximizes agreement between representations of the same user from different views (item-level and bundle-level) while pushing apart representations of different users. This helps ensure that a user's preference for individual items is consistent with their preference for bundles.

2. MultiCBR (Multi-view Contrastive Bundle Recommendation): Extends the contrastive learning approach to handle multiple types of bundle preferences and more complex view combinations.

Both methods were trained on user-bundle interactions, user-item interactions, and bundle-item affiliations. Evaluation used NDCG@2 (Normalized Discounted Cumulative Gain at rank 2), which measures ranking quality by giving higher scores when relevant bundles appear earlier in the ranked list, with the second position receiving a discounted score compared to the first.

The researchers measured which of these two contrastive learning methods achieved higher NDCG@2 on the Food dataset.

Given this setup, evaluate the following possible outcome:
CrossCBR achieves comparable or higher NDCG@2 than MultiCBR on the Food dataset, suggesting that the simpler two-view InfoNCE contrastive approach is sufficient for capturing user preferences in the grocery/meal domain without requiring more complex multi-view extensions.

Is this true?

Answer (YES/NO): YES